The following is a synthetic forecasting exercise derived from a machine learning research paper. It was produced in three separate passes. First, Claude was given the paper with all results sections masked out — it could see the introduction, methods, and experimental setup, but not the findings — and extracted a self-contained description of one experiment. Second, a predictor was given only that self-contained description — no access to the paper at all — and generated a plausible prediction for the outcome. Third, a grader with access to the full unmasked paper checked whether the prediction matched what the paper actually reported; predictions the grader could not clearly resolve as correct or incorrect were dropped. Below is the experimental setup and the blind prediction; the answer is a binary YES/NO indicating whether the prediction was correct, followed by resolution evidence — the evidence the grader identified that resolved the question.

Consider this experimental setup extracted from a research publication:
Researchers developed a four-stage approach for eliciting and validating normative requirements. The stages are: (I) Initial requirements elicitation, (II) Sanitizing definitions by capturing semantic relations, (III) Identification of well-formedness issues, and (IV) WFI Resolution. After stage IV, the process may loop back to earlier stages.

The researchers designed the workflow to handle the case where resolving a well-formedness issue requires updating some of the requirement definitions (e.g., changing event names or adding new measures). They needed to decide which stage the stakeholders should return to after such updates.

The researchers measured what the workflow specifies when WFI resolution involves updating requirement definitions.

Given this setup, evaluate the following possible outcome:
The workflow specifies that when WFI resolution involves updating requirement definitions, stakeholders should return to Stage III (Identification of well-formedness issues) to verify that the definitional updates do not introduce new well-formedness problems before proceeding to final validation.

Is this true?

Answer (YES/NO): NO